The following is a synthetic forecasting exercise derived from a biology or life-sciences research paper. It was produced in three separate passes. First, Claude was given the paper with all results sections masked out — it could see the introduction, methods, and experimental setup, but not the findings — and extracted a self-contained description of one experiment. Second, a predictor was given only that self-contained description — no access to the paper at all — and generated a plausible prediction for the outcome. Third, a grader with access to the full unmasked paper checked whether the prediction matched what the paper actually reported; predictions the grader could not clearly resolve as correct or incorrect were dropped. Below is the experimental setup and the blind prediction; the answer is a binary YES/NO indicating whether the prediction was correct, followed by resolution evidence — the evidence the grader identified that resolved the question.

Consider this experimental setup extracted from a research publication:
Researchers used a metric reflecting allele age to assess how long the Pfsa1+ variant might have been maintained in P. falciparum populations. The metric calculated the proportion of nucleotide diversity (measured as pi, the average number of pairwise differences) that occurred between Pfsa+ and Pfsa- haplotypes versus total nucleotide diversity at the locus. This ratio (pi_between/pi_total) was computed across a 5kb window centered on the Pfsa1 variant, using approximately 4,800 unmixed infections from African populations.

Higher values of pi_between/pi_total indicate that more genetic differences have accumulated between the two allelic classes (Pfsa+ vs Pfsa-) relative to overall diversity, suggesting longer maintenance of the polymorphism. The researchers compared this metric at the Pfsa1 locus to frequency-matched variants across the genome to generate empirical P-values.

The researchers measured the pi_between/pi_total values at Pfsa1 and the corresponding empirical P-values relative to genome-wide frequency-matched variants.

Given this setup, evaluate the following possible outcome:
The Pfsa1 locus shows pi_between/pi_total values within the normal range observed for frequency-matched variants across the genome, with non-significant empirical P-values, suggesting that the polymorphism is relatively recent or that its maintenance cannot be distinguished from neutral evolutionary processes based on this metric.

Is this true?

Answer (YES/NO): NO